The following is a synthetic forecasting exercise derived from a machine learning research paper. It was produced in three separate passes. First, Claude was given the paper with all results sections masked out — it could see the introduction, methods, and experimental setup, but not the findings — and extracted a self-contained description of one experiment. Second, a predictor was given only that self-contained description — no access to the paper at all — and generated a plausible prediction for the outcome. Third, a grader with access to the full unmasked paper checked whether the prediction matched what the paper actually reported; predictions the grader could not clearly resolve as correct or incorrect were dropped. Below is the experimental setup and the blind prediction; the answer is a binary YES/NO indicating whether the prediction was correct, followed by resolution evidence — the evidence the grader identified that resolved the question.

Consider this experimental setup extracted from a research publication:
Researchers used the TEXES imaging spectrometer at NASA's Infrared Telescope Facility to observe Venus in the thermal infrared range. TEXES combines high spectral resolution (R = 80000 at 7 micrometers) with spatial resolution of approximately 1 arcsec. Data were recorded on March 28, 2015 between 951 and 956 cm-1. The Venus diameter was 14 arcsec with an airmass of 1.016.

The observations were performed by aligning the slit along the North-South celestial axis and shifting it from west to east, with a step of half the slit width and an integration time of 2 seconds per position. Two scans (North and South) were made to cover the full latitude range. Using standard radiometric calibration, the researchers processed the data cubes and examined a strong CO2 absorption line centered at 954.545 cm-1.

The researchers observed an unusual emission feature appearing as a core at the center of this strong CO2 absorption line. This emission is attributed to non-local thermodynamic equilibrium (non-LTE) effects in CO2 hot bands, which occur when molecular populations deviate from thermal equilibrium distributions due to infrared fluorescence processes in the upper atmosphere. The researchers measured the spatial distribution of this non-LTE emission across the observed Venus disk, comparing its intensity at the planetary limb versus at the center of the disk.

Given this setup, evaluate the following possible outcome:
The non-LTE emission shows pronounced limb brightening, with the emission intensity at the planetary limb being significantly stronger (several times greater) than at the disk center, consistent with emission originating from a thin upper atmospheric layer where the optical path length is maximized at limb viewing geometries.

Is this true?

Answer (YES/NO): YES